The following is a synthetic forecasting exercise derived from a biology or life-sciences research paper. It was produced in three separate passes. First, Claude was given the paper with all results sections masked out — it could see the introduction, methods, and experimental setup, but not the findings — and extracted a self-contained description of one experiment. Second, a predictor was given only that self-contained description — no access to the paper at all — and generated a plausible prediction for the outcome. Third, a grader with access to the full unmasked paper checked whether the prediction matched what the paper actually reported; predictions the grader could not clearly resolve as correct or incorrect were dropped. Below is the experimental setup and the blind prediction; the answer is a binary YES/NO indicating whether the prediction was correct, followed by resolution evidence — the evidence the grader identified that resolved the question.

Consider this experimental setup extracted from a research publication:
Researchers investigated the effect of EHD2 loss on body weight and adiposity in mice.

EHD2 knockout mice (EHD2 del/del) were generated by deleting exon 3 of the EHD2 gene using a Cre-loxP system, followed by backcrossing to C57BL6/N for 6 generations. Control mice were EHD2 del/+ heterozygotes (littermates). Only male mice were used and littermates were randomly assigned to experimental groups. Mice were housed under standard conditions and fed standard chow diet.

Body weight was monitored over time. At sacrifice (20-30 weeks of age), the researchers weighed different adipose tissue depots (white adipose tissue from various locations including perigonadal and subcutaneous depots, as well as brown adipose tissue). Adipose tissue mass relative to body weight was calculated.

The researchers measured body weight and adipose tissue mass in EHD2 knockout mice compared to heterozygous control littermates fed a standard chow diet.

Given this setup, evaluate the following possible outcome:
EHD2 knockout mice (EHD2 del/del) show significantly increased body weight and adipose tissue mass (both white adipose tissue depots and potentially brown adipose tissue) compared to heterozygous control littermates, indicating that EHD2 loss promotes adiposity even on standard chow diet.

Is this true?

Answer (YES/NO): NO